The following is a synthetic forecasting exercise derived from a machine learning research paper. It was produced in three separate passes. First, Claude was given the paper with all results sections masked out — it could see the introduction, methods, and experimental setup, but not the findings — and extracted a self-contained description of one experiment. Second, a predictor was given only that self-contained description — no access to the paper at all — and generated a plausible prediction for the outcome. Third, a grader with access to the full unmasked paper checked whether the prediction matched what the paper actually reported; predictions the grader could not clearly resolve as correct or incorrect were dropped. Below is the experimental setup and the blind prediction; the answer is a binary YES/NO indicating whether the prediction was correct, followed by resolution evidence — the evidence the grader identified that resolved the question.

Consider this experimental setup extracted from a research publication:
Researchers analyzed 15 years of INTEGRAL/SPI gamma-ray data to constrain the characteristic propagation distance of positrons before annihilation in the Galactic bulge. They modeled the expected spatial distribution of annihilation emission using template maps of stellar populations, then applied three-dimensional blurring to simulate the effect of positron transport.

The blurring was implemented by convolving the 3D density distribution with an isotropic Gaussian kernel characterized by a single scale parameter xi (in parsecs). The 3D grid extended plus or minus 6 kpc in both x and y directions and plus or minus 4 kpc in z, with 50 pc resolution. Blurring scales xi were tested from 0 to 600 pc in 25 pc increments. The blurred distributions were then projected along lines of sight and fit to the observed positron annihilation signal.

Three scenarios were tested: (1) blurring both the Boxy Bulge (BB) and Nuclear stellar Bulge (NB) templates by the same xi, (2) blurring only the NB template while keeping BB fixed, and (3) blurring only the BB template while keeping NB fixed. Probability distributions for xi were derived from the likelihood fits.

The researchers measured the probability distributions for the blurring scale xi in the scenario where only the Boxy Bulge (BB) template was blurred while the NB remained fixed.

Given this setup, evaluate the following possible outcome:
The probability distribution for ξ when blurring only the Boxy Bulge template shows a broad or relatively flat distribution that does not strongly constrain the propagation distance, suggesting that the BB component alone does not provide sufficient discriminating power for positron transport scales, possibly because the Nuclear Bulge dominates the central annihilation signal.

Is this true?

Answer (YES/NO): YES